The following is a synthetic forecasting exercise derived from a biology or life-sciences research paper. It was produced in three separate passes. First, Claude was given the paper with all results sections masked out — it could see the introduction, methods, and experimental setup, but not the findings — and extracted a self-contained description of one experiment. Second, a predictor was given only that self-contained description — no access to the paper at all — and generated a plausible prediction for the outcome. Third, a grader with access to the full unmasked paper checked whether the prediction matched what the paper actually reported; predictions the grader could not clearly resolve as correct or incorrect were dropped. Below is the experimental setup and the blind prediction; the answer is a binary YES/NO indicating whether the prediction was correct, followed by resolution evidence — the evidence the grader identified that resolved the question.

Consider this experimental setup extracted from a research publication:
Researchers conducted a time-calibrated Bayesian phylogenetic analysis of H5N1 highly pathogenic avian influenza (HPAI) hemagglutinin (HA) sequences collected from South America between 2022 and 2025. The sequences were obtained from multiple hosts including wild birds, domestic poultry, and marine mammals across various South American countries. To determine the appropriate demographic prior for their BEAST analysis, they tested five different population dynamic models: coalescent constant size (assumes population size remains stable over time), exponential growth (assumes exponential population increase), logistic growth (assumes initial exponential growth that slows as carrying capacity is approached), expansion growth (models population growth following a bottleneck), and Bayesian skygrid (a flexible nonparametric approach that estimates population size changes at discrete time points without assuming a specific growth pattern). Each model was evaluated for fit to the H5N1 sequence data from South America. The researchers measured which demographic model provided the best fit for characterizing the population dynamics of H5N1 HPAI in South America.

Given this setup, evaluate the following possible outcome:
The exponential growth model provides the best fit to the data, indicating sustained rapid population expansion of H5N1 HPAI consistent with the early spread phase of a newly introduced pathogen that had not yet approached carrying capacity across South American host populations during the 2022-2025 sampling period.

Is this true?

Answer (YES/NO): NO